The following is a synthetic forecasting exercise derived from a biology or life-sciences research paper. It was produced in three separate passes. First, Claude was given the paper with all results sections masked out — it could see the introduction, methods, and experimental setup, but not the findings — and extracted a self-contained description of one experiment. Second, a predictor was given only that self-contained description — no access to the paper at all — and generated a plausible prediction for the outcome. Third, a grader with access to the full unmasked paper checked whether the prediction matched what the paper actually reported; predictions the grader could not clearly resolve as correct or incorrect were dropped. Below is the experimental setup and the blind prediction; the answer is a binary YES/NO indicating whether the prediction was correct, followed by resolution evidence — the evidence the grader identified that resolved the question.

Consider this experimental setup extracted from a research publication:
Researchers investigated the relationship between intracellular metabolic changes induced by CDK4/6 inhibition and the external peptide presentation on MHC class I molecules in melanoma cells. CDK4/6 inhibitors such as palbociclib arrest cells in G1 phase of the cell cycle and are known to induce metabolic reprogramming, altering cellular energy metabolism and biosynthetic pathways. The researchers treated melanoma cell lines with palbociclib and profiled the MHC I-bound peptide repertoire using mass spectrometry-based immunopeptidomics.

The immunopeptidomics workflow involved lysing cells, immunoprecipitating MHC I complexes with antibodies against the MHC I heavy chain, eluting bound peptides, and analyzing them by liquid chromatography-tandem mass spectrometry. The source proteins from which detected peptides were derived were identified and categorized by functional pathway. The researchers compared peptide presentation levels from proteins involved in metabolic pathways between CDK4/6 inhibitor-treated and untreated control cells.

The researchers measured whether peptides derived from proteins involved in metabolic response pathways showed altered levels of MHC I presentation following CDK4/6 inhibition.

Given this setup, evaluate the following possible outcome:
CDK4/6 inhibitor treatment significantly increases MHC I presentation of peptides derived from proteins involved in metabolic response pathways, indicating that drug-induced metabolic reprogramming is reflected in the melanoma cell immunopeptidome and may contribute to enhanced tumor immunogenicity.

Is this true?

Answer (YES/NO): YES